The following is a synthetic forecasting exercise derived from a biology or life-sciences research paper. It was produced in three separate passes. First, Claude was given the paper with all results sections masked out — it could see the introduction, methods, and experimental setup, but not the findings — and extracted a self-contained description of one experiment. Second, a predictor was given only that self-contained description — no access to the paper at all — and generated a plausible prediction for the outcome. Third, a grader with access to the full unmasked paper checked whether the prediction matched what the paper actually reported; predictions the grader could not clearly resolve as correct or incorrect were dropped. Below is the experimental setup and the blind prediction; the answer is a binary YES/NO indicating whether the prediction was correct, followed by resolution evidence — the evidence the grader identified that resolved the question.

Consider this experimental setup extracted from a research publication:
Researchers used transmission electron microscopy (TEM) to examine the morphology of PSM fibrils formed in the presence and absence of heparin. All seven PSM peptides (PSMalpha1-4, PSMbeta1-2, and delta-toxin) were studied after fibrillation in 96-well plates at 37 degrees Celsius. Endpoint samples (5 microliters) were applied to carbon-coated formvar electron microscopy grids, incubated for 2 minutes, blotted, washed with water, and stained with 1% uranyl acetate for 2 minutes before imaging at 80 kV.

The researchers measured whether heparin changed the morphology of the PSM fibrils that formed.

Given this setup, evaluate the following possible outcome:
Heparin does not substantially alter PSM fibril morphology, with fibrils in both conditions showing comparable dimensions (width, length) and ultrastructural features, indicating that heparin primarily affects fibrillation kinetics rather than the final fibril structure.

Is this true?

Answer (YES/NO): NO